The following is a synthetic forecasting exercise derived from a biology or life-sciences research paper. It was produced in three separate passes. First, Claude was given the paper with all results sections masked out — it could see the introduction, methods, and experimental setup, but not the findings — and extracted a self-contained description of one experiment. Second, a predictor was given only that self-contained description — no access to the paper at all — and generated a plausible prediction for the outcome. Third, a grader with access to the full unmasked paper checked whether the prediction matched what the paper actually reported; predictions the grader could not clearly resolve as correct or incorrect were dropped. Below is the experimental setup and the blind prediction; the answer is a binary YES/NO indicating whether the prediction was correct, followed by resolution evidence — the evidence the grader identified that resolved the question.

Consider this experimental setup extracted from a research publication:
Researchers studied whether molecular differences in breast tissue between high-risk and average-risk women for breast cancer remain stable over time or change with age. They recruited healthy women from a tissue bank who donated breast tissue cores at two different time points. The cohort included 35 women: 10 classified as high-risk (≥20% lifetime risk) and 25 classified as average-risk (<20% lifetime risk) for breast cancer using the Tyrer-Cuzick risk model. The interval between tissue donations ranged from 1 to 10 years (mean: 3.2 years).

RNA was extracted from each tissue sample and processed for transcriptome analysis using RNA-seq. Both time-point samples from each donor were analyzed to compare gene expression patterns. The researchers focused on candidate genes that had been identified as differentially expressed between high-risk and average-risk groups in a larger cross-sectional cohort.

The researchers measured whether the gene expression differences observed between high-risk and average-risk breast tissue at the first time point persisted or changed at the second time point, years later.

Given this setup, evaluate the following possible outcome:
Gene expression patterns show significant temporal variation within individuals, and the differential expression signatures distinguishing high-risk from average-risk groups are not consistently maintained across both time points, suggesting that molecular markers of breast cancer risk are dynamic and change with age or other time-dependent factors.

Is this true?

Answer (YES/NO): NO